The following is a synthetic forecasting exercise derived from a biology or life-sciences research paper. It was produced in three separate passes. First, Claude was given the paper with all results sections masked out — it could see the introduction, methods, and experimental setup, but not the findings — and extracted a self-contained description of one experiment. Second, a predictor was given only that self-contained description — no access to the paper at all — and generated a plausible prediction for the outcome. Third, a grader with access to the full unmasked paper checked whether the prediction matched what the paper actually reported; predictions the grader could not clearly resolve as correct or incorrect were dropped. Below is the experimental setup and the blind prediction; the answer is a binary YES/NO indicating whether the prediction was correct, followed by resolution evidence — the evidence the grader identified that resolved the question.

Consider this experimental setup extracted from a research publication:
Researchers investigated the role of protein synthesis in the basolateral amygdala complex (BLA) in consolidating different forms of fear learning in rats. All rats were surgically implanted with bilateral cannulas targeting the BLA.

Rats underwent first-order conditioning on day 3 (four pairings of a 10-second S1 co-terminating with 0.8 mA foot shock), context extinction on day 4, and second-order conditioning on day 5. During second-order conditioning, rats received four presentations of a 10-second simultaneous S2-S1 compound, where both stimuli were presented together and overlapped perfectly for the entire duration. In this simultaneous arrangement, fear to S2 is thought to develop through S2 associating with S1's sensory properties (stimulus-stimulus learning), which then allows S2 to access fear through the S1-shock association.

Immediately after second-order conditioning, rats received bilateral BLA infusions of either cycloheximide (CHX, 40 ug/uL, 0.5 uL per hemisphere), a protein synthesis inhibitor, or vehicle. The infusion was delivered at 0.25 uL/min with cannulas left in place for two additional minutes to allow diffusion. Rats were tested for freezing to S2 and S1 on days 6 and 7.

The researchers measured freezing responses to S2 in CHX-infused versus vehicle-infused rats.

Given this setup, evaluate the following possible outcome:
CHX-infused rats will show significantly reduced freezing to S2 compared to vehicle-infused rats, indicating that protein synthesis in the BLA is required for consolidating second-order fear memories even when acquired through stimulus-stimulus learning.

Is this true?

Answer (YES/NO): YES